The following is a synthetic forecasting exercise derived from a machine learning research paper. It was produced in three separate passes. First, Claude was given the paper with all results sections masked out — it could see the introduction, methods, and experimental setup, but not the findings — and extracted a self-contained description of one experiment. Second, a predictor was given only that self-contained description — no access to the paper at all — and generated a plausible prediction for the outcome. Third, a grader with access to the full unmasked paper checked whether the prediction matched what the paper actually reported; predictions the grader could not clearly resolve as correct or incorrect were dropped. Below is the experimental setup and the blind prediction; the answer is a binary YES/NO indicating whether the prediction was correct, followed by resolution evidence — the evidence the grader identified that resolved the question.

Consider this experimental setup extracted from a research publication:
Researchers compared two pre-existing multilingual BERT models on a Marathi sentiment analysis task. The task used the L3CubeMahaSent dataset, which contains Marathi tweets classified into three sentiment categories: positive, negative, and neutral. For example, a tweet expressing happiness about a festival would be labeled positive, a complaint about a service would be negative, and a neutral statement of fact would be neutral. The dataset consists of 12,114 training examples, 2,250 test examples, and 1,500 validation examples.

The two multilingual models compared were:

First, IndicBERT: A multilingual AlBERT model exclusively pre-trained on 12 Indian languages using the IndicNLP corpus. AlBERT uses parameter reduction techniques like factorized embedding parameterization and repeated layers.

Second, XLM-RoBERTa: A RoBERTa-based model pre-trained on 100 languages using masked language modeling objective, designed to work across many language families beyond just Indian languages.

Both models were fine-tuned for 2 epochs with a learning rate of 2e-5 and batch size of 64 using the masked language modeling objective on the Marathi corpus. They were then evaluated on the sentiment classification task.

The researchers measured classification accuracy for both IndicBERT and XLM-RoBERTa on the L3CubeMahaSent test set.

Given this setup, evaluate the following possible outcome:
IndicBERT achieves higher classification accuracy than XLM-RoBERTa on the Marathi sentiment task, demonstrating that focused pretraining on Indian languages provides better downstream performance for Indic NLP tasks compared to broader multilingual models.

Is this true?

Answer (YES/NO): YES